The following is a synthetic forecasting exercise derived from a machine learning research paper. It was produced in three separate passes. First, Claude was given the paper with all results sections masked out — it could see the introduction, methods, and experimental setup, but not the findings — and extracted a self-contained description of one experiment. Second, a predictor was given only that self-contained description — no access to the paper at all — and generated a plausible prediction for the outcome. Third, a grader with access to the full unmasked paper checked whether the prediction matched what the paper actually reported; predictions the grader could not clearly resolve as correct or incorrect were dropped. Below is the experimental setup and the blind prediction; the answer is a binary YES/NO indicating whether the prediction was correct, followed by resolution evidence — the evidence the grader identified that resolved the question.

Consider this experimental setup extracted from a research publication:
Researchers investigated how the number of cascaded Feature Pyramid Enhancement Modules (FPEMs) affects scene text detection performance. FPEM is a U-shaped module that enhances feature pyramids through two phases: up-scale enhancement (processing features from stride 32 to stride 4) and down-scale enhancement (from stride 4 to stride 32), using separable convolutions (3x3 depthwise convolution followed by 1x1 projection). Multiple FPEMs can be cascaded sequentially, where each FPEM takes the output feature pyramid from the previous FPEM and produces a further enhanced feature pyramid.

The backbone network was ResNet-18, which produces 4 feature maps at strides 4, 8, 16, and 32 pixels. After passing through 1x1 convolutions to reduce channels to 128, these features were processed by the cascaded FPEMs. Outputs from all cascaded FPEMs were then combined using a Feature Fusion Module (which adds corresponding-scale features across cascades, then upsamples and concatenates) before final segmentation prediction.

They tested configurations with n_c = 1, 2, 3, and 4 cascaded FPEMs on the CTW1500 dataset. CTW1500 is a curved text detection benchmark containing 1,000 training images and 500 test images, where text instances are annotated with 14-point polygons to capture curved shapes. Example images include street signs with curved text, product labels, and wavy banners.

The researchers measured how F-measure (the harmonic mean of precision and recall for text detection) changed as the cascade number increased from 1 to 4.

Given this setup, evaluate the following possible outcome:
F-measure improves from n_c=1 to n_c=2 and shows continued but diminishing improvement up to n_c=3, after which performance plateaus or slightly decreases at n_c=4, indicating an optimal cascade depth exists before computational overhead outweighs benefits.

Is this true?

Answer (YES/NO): NO